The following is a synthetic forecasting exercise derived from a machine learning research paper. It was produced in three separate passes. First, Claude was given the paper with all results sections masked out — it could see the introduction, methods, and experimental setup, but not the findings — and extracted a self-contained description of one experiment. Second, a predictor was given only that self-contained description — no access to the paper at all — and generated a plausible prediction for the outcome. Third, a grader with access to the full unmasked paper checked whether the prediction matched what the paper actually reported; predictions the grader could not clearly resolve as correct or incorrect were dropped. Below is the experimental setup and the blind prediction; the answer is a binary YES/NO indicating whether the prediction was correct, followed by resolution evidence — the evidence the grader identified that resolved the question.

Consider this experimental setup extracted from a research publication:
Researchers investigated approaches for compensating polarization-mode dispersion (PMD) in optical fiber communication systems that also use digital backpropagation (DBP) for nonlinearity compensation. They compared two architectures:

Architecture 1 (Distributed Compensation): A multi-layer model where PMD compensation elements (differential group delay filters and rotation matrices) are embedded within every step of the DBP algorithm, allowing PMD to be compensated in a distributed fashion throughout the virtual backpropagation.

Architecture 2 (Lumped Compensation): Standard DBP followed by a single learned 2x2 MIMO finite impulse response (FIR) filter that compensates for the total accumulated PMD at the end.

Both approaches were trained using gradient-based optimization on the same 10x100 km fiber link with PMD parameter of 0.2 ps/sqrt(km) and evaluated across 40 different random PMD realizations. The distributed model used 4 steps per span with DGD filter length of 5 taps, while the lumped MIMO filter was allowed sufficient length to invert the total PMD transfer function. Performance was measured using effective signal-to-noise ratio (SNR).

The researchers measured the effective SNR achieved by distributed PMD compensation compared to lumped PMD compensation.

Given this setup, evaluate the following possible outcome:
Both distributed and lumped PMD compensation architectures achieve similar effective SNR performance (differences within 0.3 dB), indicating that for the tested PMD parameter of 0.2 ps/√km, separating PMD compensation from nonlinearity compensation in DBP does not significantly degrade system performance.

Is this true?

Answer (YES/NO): NO